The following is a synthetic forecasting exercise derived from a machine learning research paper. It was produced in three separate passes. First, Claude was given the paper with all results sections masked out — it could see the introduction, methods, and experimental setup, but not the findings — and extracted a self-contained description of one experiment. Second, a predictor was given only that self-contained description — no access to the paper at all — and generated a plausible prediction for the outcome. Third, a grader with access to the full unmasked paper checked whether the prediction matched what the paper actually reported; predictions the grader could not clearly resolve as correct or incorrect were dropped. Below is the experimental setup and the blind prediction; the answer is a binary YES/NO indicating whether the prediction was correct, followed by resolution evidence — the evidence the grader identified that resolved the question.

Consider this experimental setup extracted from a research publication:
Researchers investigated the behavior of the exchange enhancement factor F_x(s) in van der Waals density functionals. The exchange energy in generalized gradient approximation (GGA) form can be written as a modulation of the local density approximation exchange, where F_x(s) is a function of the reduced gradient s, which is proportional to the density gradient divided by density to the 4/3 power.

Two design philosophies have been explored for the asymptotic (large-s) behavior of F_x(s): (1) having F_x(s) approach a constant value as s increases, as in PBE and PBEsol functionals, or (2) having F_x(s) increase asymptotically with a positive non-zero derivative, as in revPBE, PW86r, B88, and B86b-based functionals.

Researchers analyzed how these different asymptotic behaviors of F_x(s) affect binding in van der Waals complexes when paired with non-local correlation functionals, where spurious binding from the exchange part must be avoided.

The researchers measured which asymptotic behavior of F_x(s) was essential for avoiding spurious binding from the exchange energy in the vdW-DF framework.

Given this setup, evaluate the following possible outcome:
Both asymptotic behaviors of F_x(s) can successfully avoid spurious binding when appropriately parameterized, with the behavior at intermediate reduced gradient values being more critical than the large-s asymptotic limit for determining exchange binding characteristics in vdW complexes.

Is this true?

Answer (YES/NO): NO